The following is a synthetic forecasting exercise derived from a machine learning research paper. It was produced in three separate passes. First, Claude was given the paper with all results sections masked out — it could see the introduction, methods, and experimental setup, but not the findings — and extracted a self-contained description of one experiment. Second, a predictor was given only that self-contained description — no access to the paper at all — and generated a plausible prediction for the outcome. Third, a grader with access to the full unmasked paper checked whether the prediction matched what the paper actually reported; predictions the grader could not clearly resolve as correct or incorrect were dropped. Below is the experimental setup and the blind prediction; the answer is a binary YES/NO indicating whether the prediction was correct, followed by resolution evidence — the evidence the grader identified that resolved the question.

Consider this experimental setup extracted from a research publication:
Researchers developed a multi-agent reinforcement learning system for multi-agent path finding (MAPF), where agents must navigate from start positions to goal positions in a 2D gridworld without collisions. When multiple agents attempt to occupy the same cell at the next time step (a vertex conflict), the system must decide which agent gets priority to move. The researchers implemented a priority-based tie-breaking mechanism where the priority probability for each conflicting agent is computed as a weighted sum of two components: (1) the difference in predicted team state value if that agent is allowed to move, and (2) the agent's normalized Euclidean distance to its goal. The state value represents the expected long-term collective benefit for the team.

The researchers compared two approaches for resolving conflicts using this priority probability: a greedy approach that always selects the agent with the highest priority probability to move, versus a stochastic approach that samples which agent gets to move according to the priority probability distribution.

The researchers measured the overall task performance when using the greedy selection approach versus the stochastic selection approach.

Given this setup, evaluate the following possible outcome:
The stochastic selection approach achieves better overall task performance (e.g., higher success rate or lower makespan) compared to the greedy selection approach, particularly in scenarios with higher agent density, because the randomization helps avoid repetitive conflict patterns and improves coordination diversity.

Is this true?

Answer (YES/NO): YES